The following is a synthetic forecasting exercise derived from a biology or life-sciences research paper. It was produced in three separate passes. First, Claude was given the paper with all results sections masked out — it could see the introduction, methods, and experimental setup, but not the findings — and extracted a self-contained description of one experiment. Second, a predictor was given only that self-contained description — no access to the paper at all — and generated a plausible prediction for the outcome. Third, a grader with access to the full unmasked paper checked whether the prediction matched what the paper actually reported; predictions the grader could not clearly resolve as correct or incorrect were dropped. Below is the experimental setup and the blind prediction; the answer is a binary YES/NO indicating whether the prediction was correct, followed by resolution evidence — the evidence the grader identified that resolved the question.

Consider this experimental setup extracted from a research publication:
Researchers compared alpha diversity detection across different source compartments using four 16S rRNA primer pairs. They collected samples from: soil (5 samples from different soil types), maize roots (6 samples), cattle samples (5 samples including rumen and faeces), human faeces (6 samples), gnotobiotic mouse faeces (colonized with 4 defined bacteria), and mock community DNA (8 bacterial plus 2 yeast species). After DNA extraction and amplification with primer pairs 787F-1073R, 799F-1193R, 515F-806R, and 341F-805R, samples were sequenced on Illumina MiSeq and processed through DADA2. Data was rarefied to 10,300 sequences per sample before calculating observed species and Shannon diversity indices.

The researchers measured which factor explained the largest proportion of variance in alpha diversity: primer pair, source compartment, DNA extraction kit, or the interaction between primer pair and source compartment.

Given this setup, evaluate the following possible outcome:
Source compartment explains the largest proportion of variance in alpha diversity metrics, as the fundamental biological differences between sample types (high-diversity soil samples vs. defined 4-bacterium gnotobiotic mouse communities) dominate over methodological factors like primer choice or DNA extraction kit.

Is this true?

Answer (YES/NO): YES